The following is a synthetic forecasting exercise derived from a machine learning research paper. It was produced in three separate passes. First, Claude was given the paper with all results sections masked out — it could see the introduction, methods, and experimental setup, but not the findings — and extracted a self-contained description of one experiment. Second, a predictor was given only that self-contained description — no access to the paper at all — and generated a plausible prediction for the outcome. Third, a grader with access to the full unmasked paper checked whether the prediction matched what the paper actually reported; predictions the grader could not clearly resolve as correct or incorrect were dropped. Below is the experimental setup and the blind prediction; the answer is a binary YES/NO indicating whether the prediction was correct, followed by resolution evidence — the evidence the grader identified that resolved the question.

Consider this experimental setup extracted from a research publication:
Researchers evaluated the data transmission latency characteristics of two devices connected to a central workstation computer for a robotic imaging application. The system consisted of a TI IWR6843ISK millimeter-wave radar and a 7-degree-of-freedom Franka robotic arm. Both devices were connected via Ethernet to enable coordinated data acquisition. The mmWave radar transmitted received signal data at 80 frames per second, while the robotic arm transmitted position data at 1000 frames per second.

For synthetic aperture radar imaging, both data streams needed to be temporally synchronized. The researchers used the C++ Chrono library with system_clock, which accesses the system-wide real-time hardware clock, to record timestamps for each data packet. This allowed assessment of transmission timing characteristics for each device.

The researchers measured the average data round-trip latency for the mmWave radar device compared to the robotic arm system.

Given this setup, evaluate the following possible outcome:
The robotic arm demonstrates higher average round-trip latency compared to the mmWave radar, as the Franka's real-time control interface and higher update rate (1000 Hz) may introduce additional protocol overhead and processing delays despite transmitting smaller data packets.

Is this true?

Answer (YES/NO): YES